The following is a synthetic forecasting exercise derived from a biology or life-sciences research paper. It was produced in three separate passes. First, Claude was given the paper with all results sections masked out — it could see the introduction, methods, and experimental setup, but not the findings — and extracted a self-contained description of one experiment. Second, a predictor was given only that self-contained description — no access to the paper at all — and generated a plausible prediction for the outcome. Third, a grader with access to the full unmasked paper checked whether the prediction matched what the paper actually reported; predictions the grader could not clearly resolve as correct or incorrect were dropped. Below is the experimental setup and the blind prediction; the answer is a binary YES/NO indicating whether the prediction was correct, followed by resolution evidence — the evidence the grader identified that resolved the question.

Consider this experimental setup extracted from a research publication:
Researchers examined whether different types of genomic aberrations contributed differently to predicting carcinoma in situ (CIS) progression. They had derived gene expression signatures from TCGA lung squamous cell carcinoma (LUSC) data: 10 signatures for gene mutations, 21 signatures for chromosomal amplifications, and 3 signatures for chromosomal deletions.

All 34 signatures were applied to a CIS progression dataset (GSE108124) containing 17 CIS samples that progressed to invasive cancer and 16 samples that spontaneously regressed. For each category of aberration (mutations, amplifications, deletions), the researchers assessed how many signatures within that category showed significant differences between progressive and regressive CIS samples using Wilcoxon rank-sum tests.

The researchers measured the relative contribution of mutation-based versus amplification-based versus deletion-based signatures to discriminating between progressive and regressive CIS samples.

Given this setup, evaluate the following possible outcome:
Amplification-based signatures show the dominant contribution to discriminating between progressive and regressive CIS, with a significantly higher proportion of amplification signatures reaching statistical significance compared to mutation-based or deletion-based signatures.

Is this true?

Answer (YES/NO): NO